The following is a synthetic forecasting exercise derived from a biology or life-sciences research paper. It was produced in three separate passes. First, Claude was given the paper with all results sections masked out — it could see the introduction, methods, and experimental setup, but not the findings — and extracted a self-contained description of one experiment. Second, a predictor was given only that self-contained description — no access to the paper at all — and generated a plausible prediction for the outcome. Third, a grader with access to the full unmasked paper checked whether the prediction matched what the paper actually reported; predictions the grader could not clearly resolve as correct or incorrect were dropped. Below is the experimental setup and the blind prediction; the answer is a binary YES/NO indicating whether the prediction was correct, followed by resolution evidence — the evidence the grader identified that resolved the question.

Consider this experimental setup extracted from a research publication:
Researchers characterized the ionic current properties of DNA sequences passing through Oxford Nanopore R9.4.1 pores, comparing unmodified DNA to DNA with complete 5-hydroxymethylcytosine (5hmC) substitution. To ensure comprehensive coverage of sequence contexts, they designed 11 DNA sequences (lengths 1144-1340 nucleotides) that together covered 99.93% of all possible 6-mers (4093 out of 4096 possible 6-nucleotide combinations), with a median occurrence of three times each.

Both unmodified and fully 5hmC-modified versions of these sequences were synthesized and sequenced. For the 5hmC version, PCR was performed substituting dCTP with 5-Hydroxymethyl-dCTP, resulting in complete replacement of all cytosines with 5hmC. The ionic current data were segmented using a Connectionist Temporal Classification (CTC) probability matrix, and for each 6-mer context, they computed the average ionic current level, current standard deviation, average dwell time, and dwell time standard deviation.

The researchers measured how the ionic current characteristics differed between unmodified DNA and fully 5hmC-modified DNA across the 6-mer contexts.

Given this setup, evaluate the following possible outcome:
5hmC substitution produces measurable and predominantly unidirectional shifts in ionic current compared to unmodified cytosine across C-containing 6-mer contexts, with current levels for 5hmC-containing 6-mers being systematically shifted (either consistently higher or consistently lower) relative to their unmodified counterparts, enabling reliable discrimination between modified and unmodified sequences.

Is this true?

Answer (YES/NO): YES